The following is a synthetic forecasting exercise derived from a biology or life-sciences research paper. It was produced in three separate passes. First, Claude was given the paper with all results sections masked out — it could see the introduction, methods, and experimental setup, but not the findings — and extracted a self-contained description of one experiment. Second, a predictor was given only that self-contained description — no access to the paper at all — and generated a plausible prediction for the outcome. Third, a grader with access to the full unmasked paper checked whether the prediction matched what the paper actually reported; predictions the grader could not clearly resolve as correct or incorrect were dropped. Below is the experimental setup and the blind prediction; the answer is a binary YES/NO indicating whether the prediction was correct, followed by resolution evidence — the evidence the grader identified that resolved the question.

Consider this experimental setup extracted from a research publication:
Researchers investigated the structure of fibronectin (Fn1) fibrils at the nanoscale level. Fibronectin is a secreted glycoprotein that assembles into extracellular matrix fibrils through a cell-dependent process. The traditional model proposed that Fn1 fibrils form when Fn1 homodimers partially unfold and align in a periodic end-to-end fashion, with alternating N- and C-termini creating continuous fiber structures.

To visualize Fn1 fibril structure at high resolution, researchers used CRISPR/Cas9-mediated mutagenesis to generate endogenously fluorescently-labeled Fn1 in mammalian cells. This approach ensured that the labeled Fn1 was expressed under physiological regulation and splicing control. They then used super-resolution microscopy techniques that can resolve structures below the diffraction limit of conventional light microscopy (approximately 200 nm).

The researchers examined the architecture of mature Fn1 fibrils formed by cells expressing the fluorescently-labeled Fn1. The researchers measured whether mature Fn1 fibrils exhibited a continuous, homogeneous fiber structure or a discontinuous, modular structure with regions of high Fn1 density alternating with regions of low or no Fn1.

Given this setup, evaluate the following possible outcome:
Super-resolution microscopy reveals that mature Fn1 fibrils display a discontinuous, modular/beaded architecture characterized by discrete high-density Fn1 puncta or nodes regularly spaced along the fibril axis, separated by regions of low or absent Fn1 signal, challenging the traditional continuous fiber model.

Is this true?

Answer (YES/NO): YES